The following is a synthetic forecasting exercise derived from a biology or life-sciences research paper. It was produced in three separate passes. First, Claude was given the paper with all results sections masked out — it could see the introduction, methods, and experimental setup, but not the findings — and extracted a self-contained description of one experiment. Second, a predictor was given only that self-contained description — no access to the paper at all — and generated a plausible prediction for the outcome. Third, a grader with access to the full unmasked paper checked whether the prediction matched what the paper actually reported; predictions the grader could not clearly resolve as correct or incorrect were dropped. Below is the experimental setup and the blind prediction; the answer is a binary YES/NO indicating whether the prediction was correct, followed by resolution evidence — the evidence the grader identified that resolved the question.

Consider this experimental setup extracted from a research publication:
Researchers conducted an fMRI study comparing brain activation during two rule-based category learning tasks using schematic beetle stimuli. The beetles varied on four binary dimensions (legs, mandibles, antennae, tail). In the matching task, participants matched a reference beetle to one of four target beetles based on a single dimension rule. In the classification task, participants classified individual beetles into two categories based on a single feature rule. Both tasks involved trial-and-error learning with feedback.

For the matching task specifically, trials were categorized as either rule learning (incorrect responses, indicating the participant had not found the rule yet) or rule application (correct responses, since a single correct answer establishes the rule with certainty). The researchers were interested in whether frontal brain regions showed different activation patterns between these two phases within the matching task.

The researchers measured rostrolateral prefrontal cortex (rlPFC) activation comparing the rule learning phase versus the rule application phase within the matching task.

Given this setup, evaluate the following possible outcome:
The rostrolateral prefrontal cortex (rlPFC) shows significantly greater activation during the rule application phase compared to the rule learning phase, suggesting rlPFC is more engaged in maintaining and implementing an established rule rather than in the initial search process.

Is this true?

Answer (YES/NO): NO